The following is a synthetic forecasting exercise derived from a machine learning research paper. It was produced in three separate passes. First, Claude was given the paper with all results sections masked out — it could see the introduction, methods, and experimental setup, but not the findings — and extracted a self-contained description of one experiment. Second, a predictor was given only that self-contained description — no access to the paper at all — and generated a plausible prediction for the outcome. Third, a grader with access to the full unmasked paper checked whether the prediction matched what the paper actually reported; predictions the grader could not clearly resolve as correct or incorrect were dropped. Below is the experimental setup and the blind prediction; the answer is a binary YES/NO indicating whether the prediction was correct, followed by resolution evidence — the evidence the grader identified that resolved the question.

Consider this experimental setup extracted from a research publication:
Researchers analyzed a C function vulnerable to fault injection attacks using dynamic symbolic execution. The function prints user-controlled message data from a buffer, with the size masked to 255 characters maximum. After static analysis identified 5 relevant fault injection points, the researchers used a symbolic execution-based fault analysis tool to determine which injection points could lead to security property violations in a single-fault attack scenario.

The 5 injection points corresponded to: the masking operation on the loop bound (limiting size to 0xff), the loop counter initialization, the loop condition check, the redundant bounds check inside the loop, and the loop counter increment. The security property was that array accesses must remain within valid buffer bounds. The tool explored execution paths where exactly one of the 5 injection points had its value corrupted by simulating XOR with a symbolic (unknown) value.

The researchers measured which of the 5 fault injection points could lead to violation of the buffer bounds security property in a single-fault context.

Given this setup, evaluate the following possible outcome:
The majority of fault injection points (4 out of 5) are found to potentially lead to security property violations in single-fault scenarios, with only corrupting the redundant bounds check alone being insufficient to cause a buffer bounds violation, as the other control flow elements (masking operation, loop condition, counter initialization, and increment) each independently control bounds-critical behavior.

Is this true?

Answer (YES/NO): NO